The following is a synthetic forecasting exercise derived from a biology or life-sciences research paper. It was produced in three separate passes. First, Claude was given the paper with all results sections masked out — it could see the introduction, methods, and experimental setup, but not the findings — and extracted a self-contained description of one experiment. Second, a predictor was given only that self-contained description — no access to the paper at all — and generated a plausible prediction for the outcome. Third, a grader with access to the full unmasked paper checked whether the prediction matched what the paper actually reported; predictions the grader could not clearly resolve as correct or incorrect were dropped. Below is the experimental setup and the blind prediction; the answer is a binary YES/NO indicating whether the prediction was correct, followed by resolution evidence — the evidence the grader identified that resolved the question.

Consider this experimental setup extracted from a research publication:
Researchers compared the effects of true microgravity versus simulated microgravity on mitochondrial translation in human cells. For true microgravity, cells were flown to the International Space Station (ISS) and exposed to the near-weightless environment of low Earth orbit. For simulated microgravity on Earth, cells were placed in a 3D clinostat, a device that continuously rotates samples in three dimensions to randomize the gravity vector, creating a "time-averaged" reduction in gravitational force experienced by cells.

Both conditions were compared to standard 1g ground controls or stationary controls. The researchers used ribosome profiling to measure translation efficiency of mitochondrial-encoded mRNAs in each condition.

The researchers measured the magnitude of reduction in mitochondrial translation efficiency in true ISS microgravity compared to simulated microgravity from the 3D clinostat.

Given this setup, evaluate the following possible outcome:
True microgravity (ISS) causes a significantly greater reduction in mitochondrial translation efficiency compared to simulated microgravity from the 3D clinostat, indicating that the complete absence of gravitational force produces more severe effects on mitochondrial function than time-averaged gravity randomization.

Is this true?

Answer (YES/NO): YES